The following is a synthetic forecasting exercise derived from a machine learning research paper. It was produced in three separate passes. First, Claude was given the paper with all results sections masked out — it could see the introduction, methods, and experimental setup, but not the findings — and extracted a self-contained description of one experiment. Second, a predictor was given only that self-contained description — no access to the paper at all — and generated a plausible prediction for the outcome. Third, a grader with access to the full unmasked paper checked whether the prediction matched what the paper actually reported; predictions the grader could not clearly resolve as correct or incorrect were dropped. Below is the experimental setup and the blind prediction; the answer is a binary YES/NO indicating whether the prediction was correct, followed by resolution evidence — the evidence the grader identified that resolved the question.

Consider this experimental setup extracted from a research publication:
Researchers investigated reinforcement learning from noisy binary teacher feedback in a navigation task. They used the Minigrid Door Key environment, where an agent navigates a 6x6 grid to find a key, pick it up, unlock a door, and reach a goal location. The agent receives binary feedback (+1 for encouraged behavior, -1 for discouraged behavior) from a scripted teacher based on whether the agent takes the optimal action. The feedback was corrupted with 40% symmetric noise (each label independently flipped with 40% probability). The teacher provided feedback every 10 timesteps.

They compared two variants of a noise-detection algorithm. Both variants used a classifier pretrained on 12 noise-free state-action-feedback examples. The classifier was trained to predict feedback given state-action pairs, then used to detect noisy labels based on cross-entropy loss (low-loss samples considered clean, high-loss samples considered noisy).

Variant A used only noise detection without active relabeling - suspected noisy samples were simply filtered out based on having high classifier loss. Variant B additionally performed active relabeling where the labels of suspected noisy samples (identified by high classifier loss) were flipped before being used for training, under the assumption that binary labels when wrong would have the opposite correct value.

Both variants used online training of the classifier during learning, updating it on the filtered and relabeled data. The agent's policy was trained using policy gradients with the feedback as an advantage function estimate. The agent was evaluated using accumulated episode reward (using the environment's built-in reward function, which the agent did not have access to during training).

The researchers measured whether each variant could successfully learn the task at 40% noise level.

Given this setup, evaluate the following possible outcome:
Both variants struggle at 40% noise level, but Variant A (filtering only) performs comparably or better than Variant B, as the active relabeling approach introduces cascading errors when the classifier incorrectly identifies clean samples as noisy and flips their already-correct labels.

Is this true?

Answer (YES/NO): NO